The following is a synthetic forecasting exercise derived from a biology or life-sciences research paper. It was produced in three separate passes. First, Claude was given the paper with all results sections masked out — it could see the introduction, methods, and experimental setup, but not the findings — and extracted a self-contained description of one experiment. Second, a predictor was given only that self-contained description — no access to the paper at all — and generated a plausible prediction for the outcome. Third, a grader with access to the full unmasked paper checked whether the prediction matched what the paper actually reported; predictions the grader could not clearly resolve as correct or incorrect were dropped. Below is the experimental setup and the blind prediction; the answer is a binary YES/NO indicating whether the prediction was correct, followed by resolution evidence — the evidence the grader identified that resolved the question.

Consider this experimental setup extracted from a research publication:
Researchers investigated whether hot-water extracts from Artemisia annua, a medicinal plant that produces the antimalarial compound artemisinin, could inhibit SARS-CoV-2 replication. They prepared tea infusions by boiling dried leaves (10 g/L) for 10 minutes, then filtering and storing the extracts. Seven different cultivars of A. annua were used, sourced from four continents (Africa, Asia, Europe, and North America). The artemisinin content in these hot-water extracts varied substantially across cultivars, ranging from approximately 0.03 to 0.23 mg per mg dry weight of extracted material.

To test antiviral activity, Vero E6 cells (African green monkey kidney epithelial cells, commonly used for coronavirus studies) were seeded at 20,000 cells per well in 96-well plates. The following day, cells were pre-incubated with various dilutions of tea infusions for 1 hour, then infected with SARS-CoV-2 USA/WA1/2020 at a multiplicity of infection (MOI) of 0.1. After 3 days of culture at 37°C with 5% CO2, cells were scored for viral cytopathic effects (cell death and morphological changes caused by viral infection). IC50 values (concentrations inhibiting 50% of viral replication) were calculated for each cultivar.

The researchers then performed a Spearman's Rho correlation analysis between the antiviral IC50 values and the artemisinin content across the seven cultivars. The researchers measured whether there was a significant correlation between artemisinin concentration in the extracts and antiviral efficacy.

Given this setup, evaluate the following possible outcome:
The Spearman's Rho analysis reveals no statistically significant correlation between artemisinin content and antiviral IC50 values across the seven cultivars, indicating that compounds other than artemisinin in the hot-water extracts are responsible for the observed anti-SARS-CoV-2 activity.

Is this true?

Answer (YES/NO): NO